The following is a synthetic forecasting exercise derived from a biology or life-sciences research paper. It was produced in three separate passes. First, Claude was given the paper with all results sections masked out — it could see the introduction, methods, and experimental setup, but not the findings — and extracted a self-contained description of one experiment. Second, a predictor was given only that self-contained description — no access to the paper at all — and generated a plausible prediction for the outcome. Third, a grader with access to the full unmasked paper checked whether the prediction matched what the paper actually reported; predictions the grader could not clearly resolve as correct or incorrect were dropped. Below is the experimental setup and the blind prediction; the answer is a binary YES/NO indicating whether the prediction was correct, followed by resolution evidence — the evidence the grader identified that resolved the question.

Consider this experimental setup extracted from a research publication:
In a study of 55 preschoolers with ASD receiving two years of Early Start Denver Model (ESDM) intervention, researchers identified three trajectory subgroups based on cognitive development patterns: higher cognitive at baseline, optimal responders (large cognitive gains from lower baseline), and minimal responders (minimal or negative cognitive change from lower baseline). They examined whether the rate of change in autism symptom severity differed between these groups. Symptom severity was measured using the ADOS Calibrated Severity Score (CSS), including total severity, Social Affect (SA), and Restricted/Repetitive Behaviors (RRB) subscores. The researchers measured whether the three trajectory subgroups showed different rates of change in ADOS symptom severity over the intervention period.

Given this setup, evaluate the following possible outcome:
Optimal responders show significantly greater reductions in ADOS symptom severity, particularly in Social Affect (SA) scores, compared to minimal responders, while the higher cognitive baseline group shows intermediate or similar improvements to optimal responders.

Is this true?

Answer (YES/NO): NO